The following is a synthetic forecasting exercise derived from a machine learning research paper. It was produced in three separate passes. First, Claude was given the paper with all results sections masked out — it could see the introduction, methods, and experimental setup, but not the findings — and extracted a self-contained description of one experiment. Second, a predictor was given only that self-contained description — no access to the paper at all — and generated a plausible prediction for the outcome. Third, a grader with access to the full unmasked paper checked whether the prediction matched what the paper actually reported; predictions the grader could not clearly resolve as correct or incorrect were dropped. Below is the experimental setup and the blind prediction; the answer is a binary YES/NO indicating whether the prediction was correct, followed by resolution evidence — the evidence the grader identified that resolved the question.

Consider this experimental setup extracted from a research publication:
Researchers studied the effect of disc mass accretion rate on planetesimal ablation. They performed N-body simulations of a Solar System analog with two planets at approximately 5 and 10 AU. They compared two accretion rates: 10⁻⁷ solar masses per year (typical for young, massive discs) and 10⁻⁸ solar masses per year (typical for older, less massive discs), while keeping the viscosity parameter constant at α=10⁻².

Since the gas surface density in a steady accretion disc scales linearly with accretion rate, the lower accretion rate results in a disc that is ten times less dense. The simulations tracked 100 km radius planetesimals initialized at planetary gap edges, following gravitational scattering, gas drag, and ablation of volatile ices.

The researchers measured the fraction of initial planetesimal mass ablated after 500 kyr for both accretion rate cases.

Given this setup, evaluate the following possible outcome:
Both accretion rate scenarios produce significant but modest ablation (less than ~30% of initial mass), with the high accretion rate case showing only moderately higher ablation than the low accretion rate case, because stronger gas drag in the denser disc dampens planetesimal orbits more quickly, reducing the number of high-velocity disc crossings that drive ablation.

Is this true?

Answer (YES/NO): NO